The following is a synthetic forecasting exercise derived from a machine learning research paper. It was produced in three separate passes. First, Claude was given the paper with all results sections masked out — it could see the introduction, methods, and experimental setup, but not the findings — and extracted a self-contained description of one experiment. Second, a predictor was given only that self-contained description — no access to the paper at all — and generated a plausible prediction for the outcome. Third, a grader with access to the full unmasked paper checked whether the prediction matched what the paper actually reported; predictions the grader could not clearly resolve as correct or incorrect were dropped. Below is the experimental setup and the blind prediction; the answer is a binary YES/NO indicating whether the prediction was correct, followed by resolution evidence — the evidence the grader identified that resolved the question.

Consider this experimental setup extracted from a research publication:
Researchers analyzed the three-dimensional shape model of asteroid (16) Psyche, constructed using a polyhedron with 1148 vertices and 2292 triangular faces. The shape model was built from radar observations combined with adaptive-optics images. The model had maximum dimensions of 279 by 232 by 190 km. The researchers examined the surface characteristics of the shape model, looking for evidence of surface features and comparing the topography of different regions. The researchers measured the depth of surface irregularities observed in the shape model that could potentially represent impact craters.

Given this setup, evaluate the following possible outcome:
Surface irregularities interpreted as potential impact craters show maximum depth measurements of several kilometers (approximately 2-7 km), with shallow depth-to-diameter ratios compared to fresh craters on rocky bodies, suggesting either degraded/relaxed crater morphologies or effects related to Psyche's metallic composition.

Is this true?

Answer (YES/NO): NO